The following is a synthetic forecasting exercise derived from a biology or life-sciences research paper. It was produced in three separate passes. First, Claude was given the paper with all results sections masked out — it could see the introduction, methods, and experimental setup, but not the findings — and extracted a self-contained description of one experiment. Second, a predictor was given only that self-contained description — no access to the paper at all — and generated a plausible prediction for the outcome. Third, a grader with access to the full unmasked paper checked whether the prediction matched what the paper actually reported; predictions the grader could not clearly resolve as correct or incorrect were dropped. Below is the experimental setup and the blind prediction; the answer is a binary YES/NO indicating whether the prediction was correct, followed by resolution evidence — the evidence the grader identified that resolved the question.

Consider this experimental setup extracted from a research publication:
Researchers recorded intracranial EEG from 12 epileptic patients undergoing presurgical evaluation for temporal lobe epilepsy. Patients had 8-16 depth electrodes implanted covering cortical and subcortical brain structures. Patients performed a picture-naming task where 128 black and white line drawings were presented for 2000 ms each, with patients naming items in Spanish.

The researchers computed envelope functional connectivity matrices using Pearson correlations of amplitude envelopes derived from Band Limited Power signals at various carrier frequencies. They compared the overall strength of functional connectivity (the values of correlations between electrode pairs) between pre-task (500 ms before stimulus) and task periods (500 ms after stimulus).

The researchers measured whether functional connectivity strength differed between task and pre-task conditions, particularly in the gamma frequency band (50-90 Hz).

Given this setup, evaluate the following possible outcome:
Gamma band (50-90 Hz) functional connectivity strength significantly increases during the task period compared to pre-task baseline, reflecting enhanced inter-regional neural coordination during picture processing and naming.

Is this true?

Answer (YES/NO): YES